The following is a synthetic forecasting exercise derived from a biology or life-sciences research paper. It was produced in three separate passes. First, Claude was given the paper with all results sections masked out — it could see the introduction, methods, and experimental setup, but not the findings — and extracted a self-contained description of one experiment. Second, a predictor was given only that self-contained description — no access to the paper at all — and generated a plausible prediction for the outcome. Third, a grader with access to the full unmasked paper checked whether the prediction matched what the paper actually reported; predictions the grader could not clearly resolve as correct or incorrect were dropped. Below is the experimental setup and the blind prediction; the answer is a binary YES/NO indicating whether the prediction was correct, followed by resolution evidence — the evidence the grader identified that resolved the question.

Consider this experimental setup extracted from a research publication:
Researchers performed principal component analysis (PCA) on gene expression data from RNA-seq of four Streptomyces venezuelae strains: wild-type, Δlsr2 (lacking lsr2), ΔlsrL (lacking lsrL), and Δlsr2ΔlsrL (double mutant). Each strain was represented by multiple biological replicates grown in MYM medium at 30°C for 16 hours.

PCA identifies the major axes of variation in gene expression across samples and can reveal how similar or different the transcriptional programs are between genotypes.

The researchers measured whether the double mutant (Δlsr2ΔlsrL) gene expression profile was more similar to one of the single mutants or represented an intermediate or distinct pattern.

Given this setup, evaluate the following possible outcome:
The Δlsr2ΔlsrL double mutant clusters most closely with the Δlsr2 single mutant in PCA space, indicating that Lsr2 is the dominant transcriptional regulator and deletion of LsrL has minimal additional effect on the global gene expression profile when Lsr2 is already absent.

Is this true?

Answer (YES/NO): YES